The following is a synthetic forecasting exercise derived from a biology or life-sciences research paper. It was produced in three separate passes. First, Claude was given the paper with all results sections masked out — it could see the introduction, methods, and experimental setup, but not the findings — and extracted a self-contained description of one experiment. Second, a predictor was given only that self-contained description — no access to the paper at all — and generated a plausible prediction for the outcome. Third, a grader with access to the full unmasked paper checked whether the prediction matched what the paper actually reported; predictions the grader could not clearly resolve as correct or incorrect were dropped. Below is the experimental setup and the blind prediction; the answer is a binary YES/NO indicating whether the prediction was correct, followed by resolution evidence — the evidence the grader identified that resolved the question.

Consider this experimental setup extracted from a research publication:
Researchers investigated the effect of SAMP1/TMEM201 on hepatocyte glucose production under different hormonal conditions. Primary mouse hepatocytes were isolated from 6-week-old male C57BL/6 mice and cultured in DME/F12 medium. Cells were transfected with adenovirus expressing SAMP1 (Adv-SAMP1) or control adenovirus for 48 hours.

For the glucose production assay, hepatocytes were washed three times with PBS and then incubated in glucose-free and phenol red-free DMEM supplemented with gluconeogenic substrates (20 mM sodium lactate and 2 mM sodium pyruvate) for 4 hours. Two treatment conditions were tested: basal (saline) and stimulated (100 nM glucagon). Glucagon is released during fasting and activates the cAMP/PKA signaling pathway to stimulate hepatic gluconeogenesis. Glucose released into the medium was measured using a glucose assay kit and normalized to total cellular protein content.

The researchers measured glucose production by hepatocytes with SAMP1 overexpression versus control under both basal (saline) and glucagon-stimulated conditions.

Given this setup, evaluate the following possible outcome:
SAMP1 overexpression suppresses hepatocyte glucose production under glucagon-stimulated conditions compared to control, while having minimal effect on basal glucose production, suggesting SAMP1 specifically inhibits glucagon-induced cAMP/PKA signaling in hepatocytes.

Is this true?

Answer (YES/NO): NO